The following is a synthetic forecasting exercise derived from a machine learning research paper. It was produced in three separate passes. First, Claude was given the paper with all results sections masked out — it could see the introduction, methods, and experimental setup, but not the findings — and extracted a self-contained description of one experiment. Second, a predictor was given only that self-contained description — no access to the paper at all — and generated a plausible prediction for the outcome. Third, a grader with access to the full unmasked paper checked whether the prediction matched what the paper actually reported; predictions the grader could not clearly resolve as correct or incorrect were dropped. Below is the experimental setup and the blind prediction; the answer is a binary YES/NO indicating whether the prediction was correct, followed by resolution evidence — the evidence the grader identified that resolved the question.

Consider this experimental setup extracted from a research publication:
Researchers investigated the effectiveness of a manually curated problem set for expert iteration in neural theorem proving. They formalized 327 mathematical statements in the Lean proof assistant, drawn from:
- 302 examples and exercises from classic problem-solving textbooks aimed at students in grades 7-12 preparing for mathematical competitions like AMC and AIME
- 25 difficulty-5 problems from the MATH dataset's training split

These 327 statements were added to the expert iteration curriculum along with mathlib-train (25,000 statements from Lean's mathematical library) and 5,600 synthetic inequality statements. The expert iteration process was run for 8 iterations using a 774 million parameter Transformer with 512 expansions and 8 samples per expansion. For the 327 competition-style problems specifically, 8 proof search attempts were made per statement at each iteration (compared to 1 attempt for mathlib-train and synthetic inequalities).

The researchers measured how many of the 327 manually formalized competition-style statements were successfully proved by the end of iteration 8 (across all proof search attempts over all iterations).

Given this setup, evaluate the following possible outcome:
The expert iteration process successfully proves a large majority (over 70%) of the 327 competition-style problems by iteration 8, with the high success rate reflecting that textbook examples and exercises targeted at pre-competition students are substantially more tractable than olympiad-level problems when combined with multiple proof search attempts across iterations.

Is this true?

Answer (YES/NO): NO